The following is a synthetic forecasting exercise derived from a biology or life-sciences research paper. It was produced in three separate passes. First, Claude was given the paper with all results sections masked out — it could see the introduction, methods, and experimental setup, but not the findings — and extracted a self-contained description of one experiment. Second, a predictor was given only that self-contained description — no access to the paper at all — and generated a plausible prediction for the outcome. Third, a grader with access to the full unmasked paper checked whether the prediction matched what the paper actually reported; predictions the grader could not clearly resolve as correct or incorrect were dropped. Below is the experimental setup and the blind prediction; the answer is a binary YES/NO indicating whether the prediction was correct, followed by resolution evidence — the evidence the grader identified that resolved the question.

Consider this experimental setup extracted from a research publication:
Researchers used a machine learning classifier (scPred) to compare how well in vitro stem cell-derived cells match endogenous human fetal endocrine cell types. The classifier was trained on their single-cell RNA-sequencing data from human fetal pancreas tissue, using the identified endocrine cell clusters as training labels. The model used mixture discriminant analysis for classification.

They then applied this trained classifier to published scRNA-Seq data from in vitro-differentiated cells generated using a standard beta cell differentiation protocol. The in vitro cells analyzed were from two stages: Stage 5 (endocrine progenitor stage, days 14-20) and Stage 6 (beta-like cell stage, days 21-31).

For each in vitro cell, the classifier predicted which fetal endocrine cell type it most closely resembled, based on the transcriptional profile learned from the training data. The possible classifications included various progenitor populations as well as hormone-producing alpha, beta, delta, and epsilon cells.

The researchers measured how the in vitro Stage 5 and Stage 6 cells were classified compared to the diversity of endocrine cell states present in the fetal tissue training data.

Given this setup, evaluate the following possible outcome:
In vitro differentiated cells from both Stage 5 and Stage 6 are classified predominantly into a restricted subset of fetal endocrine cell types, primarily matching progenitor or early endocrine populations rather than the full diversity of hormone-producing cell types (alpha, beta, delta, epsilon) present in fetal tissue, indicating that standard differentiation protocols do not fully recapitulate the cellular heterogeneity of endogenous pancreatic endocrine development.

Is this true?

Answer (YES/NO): NO